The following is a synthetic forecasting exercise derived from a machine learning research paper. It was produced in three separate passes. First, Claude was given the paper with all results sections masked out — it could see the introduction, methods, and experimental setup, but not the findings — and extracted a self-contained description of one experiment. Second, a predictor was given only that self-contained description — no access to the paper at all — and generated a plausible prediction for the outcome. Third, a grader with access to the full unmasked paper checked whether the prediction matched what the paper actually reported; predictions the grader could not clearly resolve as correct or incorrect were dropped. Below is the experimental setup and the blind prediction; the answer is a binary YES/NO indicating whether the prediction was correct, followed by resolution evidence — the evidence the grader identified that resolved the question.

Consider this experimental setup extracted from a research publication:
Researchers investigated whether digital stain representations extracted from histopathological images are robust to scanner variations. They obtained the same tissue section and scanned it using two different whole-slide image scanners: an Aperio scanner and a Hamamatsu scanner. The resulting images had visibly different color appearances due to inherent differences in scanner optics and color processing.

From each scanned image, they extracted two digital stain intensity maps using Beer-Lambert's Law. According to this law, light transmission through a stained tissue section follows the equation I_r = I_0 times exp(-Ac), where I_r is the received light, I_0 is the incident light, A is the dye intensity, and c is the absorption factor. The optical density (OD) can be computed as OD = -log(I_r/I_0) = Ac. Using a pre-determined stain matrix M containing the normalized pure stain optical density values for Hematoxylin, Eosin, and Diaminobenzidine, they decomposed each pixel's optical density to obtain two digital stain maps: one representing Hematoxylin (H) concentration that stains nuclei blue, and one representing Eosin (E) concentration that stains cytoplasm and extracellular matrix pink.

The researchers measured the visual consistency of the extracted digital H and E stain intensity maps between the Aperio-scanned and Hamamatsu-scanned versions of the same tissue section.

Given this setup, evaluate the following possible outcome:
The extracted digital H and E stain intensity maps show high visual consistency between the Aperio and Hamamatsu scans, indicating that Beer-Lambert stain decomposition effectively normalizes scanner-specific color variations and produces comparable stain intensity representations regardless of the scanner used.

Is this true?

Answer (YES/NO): YES